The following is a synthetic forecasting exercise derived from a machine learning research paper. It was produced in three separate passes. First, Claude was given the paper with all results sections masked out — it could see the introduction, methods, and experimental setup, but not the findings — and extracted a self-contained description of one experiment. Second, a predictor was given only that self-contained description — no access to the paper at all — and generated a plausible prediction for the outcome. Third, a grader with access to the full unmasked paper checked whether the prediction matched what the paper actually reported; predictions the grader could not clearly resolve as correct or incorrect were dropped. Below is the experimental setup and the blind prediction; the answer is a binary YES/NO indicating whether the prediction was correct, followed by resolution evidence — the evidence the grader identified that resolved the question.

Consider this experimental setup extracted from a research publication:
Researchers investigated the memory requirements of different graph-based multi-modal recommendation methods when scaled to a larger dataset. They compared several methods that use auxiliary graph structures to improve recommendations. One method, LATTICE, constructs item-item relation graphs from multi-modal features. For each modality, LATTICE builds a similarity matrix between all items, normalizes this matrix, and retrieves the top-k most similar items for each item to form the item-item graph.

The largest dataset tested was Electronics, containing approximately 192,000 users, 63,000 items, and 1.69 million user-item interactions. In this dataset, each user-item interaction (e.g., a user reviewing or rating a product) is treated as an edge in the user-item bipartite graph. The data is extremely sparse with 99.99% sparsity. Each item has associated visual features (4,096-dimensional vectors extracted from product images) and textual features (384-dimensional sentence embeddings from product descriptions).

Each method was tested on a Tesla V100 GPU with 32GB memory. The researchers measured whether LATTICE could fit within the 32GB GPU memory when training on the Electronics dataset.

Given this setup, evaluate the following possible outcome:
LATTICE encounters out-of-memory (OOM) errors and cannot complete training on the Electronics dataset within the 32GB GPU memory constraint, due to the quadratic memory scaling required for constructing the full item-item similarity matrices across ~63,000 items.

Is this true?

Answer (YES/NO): YES